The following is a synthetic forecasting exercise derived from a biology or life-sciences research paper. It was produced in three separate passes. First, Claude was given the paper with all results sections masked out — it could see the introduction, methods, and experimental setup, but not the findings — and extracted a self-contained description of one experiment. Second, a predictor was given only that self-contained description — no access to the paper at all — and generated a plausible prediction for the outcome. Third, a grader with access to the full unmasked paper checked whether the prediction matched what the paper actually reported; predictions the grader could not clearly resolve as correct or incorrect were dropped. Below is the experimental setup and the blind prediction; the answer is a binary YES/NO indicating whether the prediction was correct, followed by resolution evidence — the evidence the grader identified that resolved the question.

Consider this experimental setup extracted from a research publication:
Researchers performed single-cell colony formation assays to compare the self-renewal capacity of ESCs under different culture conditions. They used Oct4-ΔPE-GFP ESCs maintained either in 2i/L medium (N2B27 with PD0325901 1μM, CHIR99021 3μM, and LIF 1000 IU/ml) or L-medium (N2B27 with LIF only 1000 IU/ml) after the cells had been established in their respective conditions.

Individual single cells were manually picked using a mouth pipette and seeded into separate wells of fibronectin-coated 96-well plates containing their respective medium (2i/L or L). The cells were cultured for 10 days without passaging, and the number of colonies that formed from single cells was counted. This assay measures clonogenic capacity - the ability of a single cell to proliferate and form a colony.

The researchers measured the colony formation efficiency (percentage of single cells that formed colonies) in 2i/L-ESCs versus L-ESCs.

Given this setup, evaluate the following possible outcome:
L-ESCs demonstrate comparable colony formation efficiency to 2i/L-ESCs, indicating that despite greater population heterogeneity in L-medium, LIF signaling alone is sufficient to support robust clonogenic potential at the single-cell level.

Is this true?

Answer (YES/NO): YES